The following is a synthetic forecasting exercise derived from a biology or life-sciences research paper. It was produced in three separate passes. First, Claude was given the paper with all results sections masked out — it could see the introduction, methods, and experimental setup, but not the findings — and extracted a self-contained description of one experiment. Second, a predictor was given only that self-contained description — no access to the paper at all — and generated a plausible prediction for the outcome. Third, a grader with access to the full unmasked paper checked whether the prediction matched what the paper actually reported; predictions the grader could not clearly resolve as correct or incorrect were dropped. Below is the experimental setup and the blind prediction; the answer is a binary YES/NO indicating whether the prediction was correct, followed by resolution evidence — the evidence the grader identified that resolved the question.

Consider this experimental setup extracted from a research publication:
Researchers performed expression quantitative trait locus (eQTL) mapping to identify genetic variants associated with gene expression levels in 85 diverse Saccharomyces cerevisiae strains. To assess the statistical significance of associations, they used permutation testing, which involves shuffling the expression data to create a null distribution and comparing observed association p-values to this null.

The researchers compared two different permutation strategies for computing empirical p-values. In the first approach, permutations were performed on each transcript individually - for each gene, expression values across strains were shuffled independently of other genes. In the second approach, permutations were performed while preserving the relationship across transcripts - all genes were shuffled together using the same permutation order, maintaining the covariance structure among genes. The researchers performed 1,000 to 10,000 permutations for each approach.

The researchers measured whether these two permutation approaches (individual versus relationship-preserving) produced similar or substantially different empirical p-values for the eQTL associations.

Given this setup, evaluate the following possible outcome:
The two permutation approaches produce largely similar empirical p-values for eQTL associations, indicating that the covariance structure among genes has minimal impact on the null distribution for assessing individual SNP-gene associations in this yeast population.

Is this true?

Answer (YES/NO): YES